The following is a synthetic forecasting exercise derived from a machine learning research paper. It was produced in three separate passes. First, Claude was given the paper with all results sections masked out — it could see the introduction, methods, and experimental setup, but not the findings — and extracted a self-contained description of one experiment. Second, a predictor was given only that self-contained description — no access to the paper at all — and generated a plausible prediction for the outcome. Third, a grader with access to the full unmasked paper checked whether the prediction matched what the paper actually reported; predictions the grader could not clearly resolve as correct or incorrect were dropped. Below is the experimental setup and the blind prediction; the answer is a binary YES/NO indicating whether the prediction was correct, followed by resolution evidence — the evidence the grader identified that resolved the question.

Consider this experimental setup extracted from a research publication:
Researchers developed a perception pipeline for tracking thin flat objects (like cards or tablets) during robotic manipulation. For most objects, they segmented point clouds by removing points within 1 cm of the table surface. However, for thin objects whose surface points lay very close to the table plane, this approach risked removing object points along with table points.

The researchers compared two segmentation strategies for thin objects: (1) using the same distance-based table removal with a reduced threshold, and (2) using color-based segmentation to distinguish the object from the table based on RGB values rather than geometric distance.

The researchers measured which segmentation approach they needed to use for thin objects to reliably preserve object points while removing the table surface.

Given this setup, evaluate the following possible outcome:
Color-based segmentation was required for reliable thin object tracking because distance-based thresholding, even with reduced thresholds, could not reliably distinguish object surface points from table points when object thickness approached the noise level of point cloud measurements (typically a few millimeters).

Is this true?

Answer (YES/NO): NO